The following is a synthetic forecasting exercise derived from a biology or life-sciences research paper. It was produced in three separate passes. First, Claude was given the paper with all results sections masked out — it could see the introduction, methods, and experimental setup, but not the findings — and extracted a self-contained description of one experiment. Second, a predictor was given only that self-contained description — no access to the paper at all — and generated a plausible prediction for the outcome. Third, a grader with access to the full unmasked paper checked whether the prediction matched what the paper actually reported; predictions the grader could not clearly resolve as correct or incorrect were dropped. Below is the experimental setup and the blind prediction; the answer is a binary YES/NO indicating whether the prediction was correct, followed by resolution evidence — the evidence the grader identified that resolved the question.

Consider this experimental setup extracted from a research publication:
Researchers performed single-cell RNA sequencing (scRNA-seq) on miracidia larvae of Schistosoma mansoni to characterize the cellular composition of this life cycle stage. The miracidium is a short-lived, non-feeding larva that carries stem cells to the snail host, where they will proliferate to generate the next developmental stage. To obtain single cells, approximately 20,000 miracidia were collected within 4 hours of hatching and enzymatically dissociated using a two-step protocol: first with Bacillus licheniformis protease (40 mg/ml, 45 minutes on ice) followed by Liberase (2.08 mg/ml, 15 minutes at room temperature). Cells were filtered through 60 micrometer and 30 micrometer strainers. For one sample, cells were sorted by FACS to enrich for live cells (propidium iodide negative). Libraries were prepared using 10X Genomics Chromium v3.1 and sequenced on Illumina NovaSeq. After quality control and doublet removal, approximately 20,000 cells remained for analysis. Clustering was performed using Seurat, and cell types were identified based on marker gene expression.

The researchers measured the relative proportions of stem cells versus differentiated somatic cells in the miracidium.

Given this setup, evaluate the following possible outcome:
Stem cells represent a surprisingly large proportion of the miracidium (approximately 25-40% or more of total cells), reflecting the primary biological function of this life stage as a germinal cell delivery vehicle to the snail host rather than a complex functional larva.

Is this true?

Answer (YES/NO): NO